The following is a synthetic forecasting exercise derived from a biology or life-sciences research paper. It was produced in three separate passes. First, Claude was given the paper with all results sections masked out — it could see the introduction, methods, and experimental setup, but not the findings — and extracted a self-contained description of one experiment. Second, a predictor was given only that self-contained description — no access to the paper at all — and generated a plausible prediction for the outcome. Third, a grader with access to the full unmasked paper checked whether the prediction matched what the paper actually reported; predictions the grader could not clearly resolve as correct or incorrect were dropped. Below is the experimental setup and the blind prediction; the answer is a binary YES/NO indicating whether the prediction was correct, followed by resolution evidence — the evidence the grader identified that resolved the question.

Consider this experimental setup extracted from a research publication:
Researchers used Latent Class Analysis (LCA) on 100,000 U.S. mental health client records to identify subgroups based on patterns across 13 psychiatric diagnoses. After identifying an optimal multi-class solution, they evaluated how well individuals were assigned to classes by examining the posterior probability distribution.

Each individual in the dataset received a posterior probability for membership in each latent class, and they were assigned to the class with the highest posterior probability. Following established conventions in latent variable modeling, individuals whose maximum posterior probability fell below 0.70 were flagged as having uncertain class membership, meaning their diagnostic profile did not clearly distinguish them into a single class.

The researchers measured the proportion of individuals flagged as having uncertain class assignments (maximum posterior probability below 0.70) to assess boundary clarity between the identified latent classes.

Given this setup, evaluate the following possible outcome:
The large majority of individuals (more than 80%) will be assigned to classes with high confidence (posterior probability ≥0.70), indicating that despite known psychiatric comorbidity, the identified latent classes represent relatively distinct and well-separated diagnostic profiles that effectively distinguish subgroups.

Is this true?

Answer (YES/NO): YES